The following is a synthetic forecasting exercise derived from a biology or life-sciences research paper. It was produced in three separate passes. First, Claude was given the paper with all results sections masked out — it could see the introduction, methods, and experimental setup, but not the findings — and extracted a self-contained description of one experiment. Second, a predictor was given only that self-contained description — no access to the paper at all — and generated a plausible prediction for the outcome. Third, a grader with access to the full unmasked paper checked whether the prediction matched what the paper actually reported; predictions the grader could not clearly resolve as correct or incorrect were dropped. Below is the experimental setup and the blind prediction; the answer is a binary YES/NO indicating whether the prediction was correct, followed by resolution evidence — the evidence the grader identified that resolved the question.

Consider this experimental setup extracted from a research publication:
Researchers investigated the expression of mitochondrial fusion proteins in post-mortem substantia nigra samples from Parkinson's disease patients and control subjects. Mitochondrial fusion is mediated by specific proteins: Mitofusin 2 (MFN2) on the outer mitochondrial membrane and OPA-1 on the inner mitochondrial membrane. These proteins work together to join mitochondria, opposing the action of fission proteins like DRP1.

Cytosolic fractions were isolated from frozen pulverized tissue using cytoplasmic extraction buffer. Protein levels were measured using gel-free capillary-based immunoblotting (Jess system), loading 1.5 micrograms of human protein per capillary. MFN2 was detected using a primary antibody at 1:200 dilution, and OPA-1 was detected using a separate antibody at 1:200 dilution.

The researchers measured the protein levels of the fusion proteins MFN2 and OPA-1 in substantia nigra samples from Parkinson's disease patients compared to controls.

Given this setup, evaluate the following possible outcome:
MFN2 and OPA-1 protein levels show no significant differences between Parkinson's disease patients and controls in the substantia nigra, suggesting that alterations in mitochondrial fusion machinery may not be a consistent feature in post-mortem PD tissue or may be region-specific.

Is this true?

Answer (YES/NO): NO